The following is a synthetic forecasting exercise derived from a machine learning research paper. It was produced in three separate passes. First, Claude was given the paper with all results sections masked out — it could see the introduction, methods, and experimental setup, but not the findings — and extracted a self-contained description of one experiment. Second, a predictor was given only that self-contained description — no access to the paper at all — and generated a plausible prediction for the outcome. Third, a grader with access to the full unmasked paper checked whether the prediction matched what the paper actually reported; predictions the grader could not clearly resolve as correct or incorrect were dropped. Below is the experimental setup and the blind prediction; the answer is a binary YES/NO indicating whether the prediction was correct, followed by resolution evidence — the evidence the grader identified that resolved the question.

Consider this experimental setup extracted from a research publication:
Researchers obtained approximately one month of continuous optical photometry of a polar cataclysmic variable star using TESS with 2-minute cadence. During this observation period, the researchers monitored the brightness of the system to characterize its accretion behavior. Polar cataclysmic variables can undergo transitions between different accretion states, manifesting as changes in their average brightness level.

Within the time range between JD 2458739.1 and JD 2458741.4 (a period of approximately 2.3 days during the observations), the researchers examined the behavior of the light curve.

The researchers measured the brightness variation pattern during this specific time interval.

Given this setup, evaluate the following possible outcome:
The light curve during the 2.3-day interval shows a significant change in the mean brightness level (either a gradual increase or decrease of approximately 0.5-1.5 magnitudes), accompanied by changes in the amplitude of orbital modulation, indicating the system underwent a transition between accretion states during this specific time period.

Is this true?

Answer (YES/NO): NO